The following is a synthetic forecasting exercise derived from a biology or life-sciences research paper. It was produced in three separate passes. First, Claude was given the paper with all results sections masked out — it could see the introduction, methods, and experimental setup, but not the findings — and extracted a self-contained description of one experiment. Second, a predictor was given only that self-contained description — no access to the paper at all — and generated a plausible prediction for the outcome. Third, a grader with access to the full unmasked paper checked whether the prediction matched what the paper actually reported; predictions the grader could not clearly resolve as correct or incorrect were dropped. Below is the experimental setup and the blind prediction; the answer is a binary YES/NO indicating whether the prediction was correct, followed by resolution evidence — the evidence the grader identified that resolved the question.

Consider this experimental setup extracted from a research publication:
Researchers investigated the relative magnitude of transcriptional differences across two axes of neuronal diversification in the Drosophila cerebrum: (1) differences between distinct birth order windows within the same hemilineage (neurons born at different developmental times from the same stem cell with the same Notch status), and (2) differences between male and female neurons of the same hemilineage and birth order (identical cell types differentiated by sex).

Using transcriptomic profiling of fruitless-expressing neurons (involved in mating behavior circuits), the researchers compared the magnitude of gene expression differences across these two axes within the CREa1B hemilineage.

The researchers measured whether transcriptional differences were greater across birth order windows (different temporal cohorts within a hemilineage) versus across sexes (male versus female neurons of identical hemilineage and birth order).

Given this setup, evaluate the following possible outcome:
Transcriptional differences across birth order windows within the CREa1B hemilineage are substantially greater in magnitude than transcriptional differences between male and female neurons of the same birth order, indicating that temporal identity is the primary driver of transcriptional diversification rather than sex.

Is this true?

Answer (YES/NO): YES